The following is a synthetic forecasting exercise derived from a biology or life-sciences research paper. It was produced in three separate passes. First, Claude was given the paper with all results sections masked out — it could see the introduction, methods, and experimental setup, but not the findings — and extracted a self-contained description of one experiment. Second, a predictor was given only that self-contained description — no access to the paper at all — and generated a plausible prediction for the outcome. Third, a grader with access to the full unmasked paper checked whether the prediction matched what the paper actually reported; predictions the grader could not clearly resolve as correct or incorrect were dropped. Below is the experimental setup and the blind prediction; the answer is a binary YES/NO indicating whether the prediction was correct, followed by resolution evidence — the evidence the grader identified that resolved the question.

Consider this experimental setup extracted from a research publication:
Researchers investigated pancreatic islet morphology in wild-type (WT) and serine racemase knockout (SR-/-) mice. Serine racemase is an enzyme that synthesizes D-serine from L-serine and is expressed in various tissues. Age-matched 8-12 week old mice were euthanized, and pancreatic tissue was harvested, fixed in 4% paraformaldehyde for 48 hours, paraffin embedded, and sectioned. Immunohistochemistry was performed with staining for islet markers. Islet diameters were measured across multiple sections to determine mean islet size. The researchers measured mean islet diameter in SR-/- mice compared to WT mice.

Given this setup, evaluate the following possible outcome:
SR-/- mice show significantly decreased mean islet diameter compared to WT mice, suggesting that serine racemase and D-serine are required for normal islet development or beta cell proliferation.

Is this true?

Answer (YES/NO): NO